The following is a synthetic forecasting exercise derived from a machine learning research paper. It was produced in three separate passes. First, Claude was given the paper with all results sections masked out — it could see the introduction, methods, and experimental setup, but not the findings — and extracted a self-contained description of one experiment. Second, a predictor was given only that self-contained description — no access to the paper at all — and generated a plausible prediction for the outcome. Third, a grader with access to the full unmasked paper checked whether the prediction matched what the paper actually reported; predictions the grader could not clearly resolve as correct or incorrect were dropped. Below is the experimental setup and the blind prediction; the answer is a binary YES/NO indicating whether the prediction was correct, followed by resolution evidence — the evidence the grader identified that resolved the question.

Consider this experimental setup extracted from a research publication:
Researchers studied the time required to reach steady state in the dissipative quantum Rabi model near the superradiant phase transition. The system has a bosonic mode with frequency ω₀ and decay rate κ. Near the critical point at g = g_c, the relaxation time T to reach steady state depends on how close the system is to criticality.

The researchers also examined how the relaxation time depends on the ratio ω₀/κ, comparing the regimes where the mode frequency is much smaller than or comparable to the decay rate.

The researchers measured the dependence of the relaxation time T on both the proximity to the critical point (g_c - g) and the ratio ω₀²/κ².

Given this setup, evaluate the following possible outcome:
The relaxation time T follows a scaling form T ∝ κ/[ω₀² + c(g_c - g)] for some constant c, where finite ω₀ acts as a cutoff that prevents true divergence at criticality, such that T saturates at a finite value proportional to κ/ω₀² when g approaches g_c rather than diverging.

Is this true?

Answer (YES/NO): NO